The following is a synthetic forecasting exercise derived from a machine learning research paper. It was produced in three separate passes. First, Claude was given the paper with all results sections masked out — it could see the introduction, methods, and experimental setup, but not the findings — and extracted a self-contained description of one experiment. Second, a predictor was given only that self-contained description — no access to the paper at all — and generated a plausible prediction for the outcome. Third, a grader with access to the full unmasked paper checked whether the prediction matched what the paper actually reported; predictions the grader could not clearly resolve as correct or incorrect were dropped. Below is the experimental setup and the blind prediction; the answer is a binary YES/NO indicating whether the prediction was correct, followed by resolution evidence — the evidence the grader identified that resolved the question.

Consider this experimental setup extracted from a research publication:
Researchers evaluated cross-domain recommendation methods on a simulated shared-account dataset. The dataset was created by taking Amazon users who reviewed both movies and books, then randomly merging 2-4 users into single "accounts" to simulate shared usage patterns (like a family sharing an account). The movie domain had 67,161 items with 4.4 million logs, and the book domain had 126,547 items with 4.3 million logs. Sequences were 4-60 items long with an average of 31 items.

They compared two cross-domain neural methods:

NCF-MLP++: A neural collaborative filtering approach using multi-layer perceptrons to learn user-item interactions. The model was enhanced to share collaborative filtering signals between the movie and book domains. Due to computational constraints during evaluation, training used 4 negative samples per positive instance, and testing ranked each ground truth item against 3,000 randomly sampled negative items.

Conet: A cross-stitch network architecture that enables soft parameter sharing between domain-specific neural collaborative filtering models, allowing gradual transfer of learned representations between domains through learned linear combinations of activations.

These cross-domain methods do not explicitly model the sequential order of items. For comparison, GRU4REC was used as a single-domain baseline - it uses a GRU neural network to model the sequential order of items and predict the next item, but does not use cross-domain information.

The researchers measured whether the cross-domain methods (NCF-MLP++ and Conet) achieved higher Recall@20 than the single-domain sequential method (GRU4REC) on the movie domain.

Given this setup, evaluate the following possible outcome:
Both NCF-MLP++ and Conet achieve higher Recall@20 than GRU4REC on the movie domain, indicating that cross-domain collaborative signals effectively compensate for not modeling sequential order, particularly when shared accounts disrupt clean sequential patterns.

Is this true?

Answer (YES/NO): NO